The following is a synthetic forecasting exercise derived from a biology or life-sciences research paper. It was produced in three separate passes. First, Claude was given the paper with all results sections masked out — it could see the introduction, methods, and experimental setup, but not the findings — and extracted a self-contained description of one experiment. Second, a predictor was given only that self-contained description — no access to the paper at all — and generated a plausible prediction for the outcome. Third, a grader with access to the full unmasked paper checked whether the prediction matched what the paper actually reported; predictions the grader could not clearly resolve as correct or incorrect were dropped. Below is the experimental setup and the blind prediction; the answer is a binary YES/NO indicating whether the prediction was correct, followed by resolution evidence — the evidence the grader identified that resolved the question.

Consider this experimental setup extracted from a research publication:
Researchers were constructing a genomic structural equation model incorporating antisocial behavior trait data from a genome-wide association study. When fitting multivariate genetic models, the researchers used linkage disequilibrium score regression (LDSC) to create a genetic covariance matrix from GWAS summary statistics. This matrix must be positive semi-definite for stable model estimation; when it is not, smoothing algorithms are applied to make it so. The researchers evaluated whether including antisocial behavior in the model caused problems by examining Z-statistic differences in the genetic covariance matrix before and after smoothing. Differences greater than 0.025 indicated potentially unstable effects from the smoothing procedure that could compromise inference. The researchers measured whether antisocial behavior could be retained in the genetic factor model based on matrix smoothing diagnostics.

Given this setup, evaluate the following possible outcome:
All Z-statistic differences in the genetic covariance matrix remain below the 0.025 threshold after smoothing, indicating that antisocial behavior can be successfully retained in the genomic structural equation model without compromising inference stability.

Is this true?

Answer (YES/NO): NO